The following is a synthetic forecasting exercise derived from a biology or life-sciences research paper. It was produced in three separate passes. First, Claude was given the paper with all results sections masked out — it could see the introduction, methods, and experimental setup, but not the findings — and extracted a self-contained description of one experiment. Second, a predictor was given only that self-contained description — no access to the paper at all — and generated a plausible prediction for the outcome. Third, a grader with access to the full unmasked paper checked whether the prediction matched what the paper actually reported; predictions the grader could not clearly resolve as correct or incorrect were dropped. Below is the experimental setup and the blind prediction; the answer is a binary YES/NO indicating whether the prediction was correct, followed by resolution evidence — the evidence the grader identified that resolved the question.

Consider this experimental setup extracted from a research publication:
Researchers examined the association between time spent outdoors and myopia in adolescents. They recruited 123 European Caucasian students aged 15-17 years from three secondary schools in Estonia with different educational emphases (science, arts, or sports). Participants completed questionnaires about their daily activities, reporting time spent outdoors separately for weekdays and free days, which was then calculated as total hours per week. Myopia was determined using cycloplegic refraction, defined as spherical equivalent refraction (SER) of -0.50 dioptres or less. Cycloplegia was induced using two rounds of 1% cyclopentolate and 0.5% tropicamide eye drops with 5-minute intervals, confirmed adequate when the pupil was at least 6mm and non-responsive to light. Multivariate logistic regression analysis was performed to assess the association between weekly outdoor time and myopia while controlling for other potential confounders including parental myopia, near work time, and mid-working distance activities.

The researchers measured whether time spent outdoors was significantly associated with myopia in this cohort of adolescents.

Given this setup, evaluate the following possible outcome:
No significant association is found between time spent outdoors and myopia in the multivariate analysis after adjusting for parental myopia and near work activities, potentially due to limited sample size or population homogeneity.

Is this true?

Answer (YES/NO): YES